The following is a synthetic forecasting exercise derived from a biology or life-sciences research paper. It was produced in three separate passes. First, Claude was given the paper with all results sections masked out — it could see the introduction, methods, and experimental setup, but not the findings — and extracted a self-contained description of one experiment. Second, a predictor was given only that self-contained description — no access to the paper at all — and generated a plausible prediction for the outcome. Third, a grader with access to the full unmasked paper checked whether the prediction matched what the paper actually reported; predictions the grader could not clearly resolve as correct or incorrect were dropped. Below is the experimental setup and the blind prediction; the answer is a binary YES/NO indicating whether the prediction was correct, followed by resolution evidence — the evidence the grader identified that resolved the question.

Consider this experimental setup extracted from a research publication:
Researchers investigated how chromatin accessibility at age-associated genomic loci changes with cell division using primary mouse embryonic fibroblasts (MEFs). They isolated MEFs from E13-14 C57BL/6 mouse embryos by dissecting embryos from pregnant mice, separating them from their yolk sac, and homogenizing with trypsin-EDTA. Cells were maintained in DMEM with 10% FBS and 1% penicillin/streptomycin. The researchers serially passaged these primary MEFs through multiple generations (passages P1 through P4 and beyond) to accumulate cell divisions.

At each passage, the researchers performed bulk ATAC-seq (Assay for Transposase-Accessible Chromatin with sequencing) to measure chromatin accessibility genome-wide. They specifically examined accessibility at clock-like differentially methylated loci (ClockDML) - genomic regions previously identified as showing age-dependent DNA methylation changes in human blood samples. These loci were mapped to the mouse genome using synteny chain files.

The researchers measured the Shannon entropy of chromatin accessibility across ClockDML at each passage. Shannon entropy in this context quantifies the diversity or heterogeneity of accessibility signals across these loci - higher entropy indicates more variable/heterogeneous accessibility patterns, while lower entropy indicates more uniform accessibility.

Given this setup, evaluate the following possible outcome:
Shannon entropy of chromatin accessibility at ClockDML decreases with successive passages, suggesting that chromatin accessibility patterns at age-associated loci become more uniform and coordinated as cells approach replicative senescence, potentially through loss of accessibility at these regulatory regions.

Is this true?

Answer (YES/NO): NO